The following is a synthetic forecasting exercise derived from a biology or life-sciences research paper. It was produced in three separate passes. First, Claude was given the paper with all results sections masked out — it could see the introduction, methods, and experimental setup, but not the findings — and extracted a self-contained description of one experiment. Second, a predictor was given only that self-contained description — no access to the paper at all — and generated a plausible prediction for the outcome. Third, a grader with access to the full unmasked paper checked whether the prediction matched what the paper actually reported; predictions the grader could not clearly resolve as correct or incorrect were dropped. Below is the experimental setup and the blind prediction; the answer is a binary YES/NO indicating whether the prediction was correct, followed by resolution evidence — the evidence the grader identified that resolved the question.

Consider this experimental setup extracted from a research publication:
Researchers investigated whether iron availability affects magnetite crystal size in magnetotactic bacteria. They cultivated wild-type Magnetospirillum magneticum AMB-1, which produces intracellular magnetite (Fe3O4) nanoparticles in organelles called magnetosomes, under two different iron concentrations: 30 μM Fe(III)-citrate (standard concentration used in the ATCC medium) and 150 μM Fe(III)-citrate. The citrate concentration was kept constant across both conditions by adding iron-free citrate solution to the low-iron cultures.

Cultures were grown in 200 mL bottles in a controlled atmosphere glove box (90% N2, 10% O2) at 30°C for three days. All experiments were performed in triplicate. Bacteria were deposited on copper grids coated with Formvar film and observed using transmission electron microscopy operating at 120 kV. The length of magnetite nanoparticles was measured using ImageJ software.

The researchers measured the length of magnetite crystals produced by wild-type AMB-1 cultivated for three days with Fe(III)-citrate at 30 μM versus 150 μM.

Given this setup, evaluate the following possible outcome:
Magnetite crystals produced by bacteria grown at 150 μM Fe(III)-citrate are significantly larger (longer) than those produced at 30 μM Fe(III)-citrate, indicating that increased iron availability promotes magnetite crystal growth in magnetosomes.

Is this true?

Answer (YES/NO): YES